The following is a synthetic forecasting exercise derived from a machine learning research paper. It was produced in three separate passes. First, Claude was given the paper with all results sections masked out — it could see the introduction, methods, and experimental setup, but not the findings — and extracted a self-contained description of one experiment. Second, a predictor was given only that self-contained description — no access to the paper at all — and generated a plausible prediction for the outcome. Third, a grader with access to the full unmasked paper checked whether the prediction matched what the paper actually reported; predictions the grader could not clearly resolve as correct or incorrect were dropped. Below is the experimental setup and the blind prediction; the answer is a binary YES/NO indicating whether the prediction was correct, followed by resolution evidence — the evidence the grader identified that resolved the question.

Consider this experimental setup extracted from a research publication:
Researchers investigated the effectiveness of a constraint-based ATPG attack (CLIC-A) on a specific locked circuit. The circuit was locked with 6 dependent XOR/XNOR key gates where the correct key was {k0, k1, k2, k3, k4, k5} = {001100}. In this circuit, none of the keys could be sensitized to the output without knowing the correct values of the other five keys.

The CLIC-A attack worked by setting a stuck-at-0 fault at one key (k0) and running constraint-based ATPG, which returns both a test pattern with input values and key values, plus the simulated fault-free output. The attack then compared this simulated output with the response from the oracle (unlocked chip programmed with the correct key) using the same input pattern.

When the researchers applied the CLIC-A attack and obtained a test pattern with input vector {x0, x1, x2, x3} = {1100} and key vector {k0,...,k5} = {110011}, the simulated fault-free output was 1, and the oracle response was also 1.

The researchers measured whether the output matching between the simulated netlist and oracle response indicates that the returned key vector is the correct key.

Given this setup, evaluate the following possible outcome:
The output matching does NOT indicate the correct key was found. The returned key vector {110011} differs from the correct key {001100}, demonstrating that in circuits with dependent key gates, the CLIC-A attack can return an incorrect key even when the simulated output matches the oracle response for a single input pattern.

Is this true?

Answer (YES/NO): YES